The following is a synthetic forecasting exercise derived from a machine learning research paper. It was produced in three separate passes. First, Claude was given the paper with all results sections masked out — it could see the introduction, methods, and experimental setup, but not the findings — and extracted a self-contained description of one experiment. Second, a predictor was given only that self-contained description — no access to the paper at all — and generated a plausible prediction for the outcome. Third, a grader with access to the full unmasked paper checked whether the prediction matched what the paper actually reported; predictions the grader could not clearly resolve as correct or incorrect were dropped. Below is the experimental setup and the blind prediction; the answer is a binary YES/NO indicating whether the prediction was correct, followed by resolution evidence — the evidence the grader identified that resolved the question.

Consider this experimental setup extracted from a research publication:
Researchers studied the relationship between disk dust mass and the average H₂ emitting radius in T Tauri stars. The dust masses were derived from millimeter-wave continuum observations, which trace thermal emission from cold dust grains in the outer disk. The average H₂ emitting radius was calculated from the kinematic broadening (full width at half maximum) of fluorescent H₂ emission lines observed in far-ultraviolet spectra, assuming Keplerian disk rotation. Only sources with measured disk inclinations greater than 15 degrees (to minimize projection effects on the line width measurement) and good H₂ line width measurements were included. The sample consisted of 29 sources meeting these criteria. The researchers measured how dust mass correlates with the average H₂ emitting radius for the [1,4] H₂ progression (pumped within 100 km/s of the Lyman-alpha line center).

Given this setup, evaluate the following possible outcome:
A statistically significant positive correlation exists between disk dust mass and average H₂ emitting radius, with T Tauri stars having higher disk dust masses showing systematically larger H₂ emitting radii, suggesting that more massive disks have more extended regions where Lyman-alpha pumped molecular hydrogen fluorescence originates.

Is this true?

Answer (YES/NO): YES